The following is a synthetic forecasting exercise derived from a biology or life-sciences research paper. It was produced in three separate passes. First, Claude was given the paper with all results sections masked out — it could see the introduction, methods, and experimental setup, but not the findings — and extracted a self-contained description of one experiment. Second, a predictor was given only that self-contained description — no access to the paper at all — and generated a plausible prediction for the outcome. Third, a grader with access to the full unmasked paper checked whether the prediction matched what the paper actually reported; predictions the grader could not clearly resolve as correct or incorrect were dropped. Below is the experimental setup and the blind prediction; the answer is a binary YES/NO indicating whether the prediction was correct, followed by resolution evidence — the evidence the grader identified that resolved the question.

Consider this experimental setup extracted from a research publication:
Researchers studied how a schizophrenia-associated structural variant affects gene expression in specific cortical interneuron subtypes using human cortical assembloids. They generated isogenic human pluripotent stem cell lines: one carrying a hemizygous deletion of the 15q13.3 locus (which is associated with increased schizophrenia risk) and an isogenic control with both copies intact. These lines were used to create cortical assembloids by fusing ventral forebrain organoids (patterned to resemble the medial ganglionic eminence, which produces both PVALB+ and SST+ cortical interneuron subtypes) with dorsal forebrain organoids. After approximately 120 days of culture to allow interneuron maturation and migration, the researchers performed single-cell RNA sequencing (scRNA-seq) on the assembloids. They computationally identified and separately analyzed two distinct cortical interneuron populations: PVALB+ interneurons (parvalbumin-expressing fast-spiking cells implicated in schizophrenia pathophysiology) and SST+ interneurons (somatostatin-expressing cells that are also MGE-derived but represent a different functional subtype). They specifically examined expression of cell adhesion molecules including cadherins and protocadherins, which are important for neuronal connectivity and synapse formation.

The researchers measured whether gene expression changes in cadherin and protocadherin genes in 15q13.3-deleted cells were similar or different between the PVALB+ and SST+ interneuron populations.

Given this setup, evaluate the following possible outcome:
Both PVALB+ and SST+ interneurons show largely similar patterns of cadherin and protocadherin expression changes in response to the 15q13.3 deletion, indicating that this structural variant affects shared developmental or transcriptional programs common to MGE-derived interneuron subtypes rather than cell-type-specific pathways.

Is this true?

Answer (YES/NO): NO